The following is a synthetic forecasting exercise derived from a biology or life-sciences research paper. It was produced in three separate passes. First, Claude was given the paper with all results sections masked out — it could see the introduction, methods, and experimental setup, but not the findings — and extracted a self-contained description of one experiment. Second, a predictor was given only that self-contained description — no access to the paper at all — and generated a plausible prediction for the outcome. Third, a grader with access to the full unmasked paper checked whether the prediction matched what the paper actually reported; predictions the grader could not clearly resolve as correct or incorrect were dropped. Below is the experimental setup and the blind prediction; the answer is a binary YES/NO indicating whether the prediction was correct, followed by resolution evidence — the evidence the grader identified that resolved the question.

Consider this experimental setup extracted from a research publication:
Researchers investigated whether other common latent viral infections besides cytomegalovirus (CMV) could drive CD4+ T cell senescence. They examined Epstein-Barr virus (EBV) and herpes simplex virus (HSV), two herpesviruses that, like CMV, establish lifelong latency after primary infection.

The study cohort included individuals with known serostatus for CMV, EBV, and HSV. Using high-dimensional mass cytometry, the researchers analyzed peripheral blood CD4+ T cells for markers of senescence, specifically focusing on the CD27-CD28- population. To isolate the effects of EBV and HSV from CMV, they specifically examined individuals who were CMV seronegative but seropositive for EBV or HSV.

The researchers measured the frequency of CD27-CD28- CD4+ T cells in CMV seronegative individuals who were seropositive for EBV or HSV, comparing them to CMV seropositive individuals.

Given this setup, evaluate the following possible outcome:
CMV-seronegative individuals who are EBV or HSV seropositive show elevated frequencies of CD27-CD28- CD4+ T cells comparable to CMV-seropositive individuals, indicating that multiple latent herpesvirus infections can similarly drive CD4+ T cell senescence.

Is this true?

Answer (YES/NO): NO